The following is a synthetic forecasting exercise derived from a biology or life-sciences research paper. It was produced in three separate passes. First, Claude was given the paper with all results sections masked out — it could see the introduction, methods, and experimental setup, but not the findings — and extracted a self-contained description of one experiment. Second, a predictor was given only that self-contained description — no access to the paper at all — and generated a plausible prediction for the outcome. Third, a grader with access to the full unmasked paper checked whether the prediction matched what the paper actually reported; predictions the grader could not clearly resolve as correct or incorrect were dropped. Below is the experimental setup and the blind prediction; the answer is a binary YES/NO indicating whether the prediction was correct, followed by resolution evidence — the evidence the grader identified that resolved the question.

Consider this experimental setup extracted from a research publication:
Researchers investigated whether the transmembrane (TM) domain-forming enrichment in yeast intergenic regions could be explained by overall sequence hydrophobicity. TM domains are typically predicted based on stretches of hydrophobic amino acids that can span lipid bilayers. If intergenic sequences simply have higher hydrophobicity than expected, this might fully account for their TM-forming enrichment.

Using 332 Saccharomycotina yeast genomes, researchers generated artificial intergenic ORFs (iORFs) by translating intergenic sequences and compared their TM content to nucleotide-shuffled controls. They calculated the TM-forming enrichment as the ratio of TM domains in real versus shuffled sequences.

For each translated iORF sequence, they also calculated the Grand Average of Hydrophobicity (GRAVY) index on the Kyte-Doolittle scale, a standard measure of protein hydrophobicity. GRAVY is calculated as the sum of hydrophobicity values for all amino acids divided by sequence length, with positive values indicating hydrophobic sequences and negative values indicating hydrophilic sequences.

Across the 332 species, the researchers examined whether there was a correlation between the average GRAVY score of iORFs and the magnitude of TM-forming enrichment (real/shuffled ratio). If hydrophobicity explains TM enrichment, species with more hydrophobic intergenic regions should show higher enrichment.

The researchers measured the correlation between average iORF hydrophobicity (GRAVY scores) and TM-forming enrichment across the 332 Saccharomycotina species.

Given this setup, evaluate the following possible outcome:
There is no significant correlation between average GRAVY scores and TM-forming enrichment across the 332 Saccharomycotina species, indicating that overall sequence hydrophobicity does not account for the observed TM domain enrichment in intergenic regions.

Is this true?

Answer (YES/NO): NO